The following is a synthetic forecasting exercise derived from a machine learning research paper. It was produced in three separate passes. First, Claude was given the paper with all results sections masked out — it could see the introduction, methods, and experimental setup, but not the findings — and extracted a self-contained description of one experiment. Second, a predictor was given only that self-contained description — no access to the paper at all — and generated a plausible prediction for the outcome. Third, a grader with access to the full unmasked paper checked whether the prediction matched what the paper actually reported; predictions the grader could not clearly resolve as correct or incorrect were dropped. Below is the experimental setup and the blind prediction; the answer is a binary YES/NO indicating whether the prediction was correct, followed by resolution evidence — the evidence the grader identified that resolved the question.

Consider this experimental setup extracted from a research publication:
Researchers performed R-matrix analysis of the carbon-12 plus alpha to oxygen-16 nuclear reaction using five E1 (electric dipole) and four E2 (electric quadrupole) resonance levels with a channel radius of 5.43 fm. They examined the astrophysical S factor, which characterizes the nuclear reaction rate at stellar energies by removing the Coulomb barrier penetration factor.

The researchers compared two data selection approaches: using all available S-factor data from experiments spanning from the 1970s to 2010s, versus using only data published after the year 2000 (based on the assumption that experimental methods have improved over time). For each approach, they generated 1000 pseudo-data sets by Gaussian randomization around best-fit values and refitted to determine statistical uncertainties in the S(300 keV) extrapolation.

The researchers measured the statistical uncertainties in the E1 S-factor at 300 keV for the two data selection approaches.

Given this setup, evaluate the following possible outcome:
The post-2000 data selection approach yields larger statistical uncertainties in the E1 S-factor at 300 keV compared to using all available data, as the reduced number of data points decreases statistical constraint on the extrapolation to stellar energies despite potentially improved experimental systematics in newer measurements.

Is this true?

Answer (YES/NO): YES